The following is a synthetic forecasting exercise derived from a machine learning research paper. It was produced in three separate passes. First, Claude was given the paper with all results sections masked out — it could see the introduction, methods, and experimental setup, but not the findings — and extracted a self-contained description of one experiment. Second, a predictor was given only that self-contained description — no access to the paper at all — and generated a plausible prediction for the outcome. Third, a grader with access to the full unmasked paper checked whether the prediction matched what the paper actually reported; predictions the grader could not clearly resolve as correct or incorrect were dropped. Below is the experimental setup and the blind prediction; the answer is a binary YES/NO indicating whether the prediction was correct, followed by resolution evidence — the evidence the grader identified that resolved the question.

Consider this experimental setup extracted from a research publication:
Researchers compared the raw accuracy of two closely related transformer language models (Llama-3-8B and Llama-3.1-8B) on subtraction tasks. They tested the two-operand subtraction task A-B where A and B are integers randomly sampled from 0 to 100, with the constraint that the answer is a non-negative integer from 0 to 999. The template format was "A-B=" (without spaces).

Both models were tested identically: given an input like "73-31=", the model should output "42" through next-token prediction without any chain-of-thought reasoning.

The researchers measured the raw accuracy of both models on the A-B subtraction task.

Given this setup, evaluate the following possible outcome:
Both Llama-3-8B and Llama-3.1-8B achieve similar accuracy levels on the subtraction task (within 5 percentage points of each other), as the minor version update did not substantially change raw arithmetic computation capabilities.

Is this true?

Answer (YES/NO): NO